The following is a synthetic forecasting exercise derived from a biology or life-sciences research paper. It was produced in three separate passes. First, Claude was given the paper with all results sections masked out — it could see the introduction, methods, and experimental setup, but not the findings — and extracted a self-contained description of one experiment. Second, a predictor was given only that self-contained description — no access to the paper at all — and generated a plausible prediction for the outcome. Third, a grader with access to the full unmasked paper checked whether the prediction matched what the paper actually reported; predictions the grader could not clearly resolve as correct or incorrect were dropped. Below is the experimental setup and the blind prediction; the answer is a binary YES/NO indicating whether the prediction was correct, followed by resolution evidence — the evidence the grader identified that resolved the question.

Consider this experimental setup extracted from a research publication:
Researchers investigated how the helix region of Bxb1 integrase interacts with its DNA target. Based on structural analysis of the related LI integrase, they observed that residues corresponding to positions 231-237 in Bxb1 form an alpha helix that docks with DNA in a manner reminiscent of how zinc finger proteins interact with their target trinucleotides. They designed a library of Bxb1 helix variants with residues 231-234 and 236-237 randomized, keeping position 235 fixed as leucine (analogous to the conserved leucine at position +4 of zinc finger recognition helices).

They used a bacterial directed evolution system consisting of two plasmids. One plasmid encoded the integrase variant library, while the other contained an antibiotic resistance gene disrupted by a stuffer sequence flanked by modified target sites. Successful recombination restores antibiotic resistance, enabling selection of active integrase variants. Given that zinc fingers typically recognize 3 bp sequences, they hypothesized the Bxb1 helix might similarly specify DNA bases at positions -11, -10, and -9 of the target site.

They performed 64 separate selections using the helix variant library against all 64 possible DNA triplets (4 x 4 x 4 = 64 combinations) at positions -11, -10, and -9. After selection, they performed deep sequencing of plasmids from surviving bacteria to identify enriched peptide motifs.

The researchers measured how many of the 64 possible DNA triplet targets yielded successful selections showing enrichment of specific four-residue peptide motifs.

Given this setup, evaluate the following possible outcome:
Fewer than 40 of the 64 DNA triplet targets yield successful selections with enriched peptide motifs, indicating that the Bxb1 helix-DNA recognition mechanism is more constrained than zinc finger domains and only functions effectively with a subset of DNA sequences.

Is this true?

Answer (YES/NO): YES